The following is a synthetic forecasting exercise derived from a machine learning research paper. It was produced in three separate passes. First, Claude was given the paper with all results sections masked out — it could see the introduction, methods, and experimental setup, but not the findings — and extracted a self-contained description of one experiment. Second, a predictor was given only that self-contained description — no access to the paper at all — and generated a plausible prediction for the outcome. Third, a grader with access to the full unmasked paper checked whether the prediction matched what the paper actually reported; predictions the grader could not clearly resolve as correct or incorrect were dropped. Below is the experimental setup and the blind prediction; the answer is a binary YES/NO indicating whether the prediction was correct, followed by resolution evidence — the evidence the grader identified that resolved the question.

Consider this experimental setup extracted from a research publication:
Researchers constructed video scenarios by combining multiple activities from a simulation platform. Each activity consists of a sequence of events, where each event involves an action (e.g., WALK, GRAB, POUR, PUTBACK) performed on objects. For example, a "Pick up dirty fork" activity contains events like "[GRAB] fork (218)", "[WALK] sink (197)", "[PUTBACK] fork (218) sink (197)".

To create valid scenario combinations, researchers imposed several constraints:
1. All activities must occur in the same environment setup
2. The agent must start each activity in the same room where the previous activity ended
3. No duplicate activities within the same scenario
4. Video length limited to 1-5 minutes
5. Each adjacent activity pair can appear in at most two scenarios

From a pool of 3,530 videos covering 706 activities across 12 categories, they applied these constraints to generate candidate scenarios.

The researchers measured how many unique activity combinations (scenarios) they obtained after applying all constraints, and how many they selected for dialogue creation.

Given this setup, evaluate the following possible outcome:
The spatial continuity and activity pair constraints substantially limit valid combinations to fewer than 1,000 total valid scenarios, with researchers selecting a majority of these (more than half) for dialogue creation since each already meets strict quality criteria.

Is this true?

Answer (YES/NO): NO